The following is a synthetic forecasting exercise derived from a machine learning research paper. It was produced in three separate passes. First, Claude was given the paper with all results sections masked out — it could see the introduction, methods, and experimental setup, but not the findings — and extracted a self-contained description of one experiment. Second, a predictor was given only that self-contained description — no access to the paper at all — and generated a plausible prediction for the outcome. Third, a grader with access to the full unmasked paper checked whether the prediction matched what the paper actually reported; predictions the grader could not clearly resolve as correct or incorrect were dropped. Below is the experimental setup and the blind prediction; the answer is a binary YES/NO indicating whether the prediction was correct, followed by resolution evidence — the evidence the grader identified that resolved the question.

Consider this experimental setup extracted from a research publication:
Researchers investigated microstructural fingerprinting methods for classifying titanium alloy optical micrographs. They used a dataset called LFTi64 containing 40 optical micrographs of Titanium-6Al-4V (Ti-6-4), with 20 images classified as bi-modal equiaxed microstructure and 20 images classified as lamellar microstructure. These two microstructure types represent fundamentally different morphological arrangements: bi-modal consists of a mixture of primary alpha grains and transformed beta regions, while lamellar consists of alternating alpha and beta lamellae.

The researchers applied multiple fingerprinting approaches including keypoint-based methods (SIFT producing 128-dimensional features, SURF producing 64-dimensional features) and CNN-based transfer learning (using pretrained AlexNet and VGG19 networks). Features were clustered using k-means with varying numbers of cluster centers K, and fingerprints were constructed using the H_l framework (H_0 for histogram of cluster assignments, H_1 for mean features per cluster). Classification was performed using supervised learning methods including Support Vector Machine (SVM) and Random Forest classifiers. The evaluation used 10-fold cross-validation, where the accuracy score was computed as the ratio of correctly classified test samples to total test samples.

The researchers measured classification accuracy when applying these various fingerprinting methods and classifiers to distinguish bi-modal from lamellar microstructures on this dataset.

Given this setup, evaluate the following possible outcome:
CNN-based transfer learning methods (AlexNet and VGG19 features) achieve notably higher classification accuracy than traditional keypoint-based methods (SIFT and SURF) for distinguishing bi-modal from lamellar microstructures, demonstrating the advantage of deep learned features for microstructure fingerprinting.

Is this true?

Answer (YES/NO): NO